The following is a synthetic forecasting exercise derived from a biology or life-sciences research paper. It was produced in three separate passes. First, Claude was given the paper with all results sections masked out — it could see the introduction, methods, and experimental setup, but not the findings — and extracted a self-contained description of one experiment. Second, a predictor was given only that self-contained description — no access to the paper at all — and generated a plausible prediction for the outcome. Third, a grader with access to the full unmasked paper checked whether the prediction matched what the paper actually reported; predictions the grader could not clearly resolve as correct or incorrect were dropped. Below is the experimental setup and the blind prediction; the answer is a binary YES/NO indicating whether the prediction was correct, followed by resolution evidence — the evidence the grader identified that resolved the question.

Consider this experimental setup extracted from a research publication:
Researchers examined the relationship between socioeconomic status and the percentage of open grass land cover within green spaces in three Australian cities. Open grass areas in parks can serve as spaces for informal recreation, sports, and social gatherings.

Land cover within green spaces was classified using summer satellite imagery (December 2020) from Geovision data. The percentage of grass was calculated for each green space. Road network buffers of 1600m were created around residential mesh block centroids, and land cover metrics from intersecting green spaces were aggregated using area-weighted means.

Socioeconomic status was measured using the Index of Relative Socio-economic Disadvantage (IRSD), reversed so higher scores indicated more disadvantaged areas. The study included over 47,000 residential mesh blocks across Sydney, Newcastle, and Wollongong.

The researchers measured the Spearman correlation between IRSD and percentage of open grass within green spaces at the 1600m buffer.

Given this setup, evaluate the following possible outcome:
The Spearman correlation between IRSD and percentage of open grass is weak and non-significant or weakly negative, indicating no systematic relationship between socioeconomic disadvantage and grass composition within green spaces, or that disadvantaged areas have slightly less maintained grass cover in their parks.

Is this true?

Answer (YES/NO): NO